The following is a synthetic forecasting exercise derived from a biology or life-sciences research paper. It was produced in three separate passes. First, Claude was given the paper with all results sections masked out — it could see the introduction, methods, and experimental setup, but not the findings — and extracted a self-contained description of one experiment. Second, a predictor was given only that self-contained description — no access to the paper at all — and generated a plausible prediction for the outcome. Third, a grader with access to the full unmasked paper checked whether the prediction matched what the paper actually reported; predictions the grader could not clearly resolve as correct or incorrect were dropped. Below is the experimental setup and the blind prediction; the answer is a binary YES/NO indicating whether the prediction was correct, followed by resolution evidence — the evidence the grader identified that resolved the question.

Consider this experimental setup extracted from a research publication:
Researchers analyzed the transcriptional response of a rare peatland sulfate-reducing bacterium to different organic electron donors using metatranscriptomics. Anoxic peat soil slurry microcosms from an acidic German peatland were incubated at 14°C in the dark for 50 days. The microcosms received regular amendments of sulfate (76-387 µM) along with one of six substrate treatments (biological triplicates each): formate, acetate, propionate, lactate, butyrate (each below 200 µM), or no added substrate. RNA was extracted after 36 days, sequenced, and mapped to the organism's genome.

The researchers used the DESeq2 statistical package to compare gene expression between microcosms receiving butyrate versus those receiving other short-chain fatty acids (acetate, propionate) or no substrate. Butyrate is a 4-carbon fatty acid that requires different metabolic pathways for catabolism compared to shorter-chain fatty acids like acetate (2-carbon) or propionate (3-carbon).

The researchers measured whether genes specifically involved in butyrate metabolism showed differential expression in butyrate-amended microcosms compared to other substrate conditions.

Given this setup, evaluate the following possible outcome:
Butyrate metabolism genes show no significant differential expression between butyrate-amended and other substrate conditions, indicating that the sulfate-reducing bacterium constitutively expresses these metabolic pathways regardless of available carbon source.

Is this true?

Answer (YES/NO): NO